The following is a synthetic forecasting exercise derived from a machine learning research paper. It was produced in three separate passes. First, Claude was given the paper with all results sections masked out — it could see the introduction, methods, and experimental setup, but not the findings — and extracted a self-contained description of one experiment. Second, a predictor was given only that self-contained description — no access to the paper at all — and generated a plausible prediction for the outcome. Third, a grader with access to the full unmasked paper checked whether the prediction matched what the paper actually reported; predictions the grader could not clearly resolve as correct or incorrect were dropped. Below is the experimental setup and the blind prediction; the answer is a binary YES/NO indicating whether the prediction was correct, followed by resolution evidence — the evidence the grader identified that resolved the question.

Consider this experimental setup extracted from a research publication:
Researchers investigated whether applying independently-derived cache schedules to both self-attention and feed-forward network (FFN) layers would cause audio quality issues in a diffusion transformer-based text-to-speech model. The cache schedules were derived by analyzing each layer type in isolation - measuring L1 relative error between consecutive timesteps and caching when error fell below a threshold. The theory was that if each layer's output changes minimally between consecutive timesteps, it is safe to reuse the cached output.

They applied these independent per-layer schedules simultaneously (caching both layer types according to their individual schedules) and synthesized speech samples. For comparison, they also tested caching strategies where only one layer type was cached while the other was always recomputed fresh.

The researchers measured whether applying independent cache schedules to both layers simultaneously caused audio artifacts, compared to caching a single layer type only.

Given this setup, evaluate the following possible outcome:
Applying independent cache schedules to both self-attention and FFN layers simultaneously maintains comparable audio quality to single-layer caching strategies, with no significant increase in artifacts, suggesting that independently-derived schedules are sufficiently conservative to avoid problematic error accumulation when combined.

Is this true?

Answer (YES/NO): NO